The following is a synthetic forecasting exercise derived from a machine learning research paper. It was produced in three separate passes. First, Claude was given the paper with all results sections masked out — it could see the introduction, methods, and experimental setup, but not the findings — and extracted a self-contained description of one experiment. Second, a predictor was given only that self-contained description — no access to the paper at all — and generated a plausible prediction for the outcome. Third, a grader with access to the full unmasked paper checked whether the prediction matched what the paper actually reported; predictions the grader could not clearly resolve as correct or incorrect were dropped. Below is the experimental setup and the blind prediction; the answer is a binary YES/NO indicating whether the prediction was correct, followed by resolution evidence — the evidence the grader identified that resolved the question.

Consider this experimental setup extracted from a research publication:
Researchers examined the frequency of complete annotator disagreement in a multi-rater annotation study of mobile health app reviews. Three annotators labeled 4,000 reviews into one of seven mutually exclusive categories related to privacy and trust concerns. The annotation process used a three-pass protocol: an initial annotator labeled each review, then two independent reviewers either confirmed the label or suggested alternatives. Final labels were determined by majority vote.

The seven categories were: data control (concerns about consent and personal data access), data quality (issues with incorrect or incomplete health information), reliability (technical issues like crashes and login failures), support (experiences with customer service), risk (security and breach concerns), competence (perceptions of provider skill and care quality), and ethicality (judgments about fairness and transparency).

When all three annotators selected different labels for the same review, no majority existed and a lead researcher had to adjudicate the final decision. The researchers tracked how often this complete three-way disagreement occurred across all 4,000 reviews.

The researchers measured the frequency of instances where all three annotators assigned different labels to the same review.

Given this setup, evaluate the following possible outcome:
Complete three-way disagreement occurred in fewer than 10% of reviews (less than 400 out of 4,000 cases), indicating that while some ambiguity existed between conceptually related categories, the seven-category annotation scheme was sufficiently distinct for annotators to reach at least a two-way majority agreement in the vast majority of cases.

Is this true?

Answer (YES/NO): YES